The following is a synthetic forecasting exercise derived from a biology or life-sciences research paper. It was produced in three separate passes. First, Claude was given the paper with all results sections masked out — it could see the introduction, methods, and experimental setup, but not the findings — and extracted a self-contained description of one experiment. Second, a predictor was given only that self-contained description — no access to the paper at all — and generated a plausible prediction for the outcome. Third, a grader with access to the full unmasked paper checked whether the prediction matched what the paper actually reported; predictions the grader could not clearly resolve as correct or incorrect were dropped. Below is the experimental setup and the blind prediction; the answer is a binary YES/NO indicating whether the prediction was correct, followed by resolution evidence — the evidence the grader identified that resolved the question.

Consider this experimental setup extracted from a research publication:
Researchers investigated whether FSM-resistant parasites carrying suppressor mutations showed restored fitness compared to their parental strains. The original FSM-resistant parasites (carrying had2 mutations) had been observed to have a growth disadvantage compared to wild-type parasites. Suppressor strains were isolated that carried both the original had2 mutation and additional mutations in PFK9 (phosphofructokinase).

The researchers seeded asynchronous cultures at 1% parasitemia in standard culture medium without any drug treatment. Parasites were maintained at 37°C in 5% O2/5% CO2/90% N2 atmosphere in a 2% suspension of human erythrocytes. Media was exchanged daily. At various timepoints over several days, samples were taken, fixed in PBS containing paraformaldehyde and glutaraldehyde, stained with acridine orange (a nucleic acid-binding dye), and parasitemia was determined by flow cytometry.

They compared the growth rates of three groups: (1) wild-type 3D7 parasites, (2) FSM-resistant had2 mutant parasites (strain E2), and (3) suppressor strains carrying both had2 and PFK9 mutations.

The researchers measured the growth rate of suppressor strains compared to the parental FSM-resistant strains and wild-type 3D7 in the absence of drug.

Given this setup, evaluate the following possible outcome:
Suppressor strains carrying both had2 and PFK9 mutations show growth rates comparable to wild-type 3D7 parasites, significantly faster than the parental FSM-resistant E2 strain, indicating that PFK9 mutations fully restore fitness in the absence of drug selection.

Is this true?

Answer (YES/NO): YES